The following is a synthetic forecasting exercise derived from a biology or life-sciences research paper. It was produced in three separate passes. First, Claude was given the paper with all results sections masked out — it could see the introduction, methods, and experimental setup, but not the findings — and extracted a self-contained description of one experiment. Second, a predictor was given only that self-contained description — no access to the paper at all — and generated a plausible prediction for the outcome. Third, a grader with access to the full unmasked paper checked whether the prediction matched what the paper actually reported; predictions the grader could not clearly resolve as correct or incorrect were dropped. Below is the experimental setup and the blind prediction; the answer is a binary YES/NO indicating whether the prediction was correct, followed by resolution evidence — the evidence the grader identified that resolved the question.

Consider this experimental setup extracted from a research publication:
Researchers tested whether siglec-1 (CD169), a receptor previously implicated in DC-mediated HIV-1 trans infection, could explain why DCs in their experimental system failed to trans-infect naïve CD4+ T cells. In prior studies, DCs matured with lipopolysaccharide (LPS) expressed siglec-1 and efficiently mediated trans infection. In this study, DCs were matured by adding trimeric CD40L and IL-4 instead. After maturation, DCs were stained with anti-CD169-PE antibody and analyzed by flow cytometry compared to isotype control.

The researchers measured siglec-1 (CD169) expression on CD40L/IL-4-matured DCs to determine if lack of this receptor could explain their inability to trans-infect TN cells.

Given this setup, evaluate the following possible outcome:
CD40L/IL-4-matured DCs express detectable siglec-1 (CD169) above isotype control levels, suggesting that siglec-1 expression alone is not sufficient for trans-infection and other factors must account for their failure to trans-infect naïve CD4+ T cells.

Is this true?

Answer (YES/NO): YES